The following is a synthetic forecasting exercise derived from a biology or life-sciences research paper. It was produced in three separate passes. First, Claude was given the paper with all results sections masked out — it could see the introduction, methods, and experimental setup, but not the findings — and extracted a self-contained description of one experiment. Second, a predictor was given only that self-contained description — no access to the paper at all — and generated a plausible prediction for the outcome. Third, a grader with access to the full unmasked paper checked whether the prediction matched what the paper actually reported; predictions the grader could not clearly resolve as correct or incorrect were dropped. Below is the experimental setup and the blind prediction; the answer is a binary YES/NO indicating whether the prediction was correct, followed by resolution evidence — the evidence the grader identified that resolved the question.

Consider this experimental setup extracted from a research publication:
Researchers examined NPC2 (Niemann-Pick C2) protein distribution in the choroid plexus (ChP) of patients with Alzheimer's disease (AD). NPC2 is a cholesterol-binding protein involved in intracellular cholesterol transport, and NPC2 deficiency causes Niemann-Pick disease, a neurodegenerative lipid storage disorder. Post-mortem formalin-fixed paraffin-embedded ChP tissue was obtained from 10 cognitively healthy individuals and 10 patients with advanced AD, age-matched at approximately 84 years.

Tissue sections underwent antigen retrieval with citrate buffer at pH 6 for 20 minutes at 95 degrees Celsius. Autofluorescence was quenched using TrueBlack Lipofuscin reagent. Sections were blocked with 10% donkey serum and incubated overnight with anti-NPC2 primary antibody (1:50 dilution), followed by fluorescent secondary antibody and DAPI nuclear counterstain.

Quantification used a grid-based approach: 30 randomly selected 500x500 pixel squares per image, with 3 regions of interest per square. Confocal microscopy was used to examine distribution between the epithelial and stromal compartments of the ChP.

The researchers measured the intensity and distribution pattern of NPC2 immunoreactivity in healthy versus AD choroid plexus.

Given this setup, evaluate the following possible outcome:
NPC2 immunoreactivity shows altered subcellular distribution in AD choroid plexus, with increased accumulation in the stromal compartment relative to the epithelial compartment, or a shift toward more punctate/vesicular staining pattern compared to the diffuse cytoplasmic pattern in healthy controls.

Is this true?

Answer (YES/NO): NO